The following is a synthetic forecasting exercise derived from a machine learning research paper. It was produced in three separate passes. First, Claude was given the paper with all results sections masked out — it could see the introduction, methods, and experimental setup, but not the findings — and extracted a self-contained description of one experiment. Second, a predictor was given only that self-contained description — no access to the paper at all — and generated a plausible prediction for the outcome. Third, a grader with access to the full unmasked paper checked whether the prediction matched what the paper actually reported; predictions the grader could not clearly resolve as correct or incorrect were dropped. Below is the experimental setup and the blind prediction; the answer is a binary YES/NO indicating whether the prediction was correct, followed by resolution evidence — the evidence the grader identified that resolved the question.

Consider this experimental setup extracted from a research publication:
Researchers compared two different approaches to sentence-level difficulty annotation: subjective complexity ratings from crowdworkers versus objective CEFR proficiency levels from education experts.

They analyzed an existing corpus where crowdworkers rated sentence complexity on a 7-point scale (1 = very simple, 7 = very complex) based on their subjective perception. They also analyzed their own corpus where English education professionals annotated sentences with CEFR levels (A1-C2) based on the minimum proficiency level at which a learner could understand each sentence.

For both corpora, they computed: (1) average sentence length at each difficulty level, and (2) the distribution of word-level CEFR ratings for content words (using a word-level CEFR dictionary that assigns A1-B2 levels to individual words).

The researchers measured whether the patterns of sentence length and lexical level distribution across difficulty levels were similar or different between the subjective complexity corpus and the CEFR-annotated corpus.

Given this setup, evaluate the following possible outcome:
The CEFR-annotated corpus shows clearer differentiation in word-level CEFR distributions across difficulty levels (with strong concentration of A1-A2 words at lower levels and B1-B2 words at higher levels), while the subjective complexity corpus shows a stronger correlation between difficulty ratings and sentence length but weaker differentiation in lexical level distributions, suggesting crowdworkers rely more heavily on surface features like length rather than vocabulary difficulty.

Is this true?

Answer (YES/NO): YES